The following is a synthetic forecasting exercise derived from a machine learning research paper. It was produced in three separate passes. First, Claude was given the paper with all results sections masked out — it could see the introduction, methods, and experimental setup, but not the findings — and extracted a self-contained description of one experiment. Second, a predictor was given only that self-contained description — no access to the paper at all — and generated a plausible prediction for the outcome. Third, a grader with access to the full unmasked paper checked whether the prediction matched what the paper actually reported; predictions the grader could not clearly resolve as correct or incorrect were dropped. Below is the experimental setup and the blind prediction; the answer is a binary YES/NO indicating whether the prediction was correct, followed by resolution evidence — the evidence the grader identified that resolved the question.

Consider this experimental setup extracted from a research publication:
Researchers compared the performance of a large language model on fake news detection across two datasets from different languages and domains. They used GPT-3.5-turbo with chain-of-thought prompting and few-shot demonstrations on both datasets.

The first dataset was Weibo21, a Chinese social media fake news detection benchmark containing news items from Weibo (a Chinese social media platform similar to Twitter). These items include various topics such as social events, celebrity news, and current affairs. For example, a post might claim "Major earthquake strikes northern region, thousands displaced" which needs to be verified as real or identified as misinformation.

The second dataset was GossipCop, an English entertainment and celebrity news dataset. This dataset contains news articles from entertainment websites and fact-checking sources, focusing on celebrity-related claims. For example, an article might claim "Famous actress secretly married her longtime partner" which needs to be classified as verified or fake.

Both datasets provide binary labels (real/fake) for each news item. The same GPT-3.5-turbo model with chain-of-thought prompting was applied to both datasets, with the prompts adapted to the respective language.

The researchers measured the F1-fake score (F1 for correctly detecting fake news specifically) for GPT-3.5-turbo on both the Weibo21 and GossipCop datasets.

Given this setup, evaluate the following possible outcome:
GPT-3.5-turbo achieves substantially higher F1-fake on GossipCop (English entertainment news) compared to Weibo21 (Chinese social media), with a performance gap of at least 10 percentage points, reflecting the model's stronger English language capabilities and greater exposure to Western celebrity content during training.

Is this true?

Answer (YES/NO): NO